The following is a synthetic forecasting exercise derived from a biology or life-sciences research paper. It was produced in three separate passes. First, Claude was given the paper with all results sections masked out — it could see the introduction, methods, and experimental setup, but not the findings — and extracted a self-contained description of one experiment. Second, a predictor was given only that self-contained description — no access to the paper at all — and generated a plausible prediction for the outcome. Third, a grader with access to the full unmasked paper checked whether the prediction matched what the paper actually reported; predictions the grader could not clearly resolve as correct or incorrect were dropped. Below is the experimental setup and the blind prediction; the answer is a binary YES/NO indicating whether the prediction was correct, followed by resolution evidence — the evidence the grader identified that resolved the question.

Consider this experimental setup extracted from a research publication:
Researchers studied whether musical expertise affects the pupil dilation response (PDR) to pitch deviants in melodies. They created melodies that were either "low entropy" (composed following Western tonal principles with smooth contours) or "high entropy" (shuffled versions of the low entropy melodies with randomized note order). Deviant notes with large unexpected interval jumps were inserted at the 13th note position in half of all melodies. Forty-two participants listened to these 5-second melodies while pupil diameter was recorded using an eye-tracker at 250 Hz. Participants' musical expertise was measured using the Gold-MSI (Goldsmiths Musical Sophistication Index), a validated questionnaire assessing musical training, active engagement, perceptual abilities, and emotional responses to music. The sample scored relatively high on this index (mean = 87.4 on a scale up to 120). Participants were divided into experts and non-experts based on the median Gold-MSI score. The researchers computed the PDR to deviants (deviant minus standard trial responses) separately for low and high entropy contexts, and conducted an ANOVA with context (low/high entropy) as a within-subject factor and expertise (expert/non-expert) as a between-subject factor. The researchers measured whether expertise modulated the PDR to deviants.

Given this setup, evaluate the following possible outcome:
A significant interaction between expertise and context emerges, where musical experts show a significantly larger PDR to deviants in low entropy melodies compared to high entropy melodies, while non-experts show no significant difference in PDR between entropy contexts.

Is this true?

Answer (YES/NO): NO